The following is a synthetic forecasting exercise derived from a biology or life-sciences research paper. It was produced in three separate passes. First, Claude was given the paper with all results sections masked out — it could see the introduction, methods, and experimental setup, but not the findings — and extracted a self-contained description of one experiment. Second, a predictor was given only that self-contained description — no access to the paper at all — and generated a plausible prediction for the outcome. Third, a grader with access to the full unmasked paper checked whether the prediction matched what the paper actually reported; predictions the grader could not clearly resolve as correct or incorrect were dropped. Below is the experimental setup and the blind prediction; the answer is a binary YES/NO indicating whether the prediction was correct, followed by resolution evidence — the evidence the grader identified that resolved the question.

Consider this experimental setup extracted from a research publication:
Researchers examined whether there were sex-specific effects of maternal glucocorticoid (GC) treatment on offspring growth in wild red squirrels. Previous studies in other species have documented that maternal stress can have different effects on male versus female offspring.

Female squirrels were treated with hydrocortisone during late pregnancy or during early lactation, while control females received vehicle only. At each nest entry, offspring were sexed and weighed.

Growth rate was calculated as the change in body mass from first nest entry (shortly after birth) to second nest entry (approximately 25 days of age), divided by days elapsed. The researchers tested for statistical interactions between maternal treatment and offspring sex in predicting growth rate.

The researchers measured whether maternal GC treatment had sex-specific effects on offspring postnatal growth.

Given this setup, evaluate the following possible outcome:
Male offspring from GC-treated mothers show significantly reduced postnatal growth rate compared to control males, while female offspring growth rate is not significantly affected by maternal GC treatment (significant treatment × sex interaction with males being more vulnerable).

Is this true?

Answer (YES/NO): NO